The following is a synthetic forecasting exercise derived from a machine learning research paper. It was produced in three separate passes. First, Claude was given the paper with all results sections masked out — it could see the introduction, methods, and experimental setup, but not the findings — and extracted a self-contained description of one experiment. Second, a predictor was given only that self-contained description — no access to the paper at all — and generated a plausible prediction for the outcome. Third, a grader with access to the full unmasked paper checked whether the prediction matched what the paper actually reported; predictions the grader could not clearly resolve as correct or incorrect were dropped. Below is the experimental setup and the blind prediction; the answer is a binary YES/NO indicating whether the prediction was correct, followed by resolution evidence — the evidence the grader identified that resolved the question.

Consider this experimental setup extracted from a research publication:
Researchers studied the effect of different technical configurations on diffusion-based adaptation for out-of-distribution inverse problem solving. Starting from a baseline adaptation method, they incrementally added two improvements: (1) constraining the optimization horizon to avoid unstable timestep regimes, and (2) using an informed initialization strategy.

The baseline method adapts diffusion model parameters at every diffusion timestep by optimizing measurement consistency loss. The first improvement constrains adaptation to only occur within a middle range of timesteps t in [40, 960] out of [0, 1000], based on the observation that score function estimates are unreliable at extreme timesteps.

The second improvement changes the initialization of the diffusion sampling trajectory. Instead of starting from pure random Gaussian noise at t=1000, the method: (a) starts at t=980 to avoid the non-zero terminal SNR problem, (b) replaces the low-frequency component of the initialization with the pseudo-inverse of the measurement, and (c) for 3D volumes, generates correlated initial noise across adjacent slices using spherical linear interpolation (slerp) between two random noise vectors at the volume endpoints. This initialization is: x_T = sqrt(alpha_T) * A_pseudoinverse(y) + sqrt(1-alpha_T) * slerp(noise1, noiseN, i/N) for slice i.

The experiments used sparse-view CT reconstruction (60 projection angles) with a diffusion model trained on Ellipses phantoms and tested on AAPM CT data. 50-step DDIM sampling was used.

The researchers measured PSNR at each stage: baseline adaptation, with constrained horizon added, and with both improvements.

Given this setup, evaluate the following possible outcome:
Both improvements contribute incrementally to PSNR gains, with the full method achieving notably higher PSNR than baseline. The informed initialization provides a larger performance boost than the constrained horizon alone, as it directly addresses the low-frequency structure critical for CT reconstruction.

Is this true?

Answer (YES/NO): NO